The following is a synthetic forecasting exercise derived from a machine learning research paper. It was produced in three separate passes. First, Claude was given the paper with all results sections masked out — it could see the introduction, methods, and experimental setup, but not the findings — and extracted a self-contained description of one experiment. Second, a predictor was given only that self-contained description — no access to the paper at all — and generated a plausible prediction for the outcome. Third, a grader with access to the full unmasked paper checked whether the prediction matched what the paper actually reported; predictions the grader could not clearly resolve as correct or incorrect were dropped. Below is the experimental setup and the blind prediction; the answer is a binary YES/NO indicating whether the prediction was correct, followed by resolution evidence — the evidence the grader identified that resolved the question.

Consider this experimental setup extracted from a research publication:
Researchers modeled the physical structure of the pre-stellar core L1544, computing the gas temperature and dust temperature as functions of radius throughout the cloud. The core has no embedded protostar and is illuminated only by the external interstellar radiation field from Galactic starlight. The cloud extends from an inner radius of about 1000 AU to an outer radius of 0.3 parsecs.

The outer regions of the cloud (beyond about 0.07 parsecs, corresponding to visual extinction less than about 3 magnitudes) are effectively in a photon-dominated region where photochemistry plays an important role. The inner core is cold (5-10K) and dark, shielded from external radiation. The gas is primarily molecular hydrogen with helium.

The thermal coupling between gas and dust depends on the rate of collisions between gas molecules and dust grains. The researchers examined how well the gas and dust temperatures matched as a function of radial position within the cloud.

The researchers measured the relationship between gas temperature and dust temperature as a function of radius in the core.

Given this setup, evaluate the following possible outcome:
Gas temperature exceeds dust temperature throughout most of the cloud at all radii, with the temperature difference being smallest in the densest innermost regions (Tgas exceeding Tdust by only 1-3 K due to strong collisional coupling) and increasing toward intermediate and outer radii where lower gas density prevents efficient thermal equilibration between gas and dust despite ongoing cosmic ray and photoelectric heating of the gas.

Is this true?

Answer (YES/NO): NO